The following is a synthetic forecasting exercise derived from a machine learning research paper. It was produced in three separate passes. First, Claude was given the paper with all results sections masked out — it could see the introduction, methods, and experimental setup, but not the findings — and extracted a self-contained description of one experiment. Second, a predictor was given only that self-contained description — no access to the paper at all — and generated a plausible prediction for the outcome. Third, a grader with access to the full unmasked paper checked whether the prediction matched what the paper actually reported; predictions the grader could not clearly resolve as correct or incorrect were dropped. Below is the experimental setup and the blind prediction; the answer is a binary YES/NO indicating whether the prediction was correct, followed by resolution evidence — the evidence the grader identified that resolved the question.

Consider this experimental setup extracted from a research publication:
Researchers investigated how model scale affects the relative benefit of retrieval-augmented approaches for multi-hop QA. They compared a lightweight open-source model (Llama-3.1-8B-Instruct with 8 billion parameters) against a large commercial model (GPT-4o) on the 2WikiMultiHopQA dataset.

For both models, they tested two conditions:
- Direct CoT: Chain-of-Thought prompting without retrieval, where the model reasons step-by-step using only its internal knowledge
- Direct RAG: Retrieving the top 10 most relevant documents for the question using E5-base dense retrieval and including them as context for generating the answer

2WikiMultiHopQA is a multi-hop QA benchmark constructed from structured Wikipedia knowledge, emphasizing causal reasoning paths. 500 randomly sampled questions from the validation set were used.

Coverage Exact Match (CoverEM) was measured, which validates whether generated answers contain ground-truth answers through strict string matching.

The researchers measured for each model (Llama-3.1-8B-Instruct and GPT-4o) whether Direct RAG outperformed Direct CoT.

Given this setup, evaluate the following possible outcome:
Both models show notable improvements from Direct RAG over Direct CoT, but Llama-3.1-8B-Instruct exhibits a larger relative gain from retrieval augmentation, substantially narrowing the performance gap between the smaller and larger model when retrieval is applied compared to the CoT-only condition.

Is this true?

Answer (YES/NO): NO